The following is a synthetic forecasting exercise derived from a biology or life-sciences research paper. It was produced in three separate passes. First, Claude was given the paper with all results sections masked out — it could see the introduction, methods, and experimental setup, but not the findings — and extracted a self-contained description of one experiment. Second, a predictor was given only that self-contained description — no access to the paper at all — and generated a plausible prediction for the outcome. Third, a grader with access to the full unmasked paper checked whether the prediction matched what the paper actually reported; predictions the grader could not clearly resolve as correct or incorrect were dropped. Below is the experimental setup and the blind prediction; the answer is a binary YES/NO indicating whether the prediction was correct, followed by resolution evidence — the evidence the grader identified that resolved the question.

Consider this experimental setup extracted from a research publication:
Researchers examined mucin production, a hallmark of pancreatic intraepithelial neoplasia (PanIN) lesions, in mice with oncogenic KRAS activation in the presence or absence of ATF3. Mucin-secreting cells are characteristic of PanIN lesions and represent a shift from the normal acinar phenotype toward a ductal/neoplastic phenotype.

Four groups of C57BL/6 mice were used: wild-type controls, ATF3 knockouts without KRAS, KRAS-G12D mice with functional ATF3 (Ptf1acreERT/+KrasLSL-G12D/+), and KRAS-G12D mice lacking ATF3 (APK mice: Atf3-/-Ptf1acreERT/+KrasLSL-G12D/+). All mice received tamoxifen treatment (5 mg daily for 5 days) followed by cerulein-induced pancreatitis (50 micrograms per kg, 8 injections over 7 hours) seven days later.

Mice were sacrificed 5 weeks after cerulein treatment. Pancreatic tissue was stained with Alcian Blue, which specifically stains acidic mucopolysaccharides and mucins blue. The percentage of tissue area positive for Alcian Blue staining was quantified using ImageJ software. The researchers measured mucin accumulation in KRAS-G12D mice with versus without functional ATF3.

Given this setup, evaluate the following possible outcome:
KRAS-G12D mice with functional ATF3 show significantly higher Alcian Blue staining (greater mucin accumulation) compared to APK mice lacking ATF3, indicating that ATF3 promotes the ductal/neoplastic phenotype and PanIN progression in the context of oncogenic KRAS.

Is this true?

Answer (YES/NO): YES